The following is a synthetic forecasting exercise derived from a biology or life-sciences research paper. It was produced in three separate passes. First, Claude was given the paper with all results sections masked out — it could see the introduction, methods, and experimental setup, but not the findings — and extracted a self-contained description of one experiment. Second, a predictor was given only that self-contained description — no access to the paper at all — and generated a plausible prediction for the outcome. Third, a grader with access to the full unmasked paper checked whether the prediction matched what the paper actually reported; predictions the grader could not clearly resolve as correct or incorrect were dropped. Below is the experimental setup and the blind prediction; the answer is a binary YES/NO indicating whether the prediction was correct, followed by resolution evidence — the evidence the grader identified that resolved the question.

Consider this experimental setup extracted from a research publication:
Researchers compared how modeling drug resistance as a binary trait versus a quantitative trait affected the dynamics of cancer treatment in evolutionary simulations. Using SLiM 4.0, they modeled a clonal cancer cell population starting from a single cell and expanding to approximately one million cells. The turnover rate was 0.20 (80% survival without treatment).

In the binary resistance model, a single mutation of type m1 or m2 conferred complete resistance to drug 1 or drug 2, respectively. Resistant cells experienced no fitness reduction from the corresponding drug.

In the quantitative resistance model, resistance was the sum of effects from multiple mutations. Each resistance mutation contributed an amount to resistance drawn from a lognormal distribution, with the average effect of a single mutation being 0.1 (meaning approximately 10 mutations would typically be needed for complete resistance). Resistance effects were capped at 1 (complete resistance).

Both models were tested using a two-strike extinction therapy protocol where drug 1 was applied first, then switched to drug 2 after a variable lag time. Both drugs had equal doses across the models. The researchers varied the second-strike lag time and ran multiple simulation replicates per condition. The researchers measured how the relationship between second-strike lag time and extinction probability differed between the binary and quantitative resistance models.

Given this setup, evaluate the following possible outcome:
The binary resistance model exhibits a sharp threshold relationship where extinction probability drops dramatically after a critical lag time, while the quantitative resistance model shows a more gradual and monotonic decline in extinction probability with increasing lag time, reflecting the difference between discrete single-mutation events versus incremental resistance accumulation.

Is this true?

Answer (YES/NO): NO